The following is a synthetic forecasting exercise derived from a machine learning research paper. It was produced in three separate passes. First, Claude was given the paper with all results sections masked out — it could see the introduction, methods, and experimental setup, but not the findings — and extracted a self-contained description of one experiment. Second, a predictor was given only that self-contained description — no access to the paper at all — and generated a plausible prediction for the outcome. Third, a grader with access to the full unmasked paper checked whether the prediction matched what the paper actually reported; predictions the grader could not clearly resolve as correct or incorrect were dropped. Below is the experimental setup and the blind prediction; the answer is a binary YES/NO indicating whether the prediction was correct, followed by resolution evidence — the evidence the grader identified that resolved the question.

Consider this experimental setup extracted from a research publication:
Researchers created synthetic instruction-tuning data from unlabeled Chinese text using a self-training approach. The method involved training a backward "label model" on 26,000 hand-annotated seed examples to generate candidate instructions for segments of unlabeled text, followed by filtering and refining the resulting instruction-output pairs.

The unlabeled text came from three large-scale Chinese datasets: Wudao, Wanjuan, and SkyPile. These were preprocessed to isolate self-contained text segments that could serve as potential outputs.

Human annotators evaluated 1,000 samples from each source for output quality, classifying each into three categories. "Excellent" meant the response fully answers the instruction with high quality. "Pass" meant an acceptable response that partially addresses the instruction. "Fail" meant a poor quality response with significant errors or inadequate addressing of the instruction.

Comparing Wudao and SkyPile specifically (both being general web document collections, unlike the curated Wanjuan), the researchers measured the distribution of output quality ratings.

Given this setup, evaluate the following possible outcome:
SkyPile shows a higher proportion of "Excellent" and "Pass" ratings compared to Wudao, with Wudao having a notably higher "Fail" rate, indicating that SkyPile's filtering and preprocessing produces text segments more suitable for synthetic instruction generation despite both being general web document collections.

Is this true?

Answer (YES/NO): NO